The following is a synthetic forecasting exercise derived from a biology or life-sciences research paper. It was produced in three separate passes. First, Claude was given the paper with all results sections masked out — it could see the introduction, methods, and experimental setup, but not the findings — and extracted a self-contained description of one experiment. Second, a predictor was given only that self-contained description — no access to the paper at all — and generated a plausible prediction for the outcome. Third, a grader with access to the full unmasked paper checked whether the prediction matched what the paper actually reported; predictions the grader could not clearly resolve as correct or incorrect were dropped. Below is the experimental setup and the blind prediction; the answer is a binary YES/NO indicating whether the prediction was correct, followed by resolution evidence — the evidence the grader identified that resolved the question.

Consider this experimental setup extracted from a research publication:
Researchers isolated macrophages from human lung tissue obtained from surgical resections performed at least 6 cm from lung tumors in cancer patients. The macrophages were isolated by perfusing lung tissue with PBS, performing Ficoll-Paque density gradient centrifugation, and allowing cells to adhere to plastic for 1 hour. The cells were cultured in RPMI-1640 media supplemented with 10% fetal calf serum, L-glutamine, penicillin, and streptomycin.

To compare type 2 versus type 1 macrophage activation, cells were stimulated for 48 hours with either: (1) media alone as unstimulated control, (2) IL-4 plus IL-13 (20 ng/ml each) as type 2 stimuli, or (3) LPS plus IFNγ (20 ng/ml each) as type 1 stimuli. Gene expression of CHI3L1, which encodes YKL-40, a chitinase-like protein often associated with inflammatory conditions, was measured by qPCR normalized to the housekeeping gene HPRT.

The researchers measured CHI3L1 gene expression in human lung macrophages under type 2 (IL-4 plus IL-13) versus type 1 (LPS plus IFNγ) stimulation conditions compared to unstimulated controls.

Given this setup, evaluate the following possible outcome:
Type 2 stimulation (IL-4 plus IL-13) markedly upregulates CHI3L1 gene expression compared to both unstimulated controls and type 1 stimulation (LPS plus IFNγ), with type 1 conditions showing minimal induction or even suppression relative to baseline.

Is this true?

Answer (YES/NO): NO